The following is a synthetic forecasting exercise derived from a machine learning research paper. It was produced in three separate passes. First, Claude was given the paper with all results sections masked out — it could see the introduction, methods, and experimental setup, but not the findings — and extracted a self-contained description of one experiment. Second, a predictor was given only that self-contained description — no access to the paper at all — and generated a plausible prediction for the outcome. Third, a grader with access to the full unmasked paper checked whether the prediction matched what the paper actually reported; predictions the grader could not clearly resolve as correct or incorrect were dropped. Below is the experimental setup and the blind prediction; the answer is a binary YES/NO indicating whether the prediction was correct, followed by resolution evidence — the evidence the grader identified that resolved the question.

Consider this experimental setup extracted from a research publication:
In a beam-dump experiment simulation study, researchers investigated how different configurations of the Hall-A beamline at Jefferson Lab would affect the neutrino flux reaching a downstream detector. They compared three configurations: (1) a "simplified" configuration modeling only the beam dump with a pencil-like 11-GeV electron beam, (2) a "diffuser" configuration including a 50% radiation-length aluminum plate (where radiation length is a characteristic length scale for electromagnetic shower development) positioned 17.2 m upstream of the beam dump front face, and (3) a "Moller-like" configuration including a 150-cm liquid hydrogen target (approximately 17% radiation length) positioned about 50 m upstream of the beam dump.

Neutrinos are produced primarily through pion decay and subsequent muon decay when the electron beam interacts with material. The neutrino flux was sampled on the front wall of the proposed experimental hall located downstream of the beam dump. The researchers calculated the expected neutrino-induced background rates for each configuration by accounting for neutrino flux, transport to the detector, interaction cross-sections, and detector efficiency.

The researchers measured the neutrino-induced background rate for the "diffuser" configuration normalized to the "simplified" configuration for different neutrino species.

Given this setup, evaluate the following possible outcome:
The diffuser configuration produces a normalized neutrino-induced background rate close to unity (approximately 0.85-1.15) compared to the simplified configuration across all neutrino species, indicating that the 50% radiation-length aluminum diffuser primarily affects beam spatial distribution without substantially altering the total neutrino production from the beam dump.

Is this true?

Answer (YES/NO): NO